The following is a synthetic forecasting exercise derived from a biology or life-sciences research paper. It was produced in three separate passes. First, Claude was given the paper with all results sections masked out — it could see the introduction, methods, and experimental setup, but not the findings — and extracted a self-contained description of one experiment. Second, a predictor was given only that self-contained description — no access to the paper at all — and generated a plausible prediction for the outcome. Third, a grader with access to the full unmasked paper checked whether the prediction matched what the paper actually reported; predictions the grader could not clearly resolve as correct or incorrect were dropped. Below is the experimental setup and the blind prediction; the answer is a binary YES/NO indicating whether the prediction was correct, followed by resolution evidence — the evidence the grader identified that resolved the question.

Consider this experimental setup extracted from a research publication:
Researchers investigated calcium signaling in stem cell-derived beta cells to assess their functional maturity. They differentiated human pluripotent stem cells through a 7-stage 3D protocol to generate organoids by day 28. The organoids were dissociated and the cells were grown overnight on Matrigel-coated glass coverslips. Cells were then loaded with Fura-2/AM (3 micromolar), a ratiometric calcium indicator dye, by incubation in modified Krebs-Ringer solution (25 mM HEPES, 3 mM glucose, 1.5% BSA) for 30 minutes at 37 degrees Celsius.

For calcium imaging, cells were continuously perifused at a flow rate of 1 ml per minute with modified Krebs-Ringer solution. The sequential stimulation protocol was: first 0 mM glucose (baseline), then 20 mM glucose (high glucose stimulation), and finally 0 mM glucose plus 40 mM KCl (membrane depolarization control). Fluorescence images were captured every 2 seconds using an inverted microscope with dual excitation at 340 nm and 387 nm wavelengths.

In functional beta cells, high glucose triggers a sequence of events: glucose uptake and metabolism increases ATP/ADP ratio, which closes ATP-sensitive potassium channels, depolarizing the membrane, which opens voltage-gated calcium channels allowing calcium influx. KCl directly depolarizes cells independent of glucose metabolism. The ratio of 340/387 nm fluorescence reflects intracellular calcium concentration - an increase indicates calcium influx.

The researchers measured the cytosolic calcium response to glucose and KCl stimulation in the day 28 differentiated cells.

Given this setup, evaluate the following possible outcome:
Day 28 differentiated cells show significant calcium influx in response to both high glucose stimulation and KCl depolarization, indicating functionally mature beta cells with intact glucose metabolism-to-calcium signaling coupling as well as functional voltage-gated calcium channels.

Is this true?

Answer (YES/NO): YES